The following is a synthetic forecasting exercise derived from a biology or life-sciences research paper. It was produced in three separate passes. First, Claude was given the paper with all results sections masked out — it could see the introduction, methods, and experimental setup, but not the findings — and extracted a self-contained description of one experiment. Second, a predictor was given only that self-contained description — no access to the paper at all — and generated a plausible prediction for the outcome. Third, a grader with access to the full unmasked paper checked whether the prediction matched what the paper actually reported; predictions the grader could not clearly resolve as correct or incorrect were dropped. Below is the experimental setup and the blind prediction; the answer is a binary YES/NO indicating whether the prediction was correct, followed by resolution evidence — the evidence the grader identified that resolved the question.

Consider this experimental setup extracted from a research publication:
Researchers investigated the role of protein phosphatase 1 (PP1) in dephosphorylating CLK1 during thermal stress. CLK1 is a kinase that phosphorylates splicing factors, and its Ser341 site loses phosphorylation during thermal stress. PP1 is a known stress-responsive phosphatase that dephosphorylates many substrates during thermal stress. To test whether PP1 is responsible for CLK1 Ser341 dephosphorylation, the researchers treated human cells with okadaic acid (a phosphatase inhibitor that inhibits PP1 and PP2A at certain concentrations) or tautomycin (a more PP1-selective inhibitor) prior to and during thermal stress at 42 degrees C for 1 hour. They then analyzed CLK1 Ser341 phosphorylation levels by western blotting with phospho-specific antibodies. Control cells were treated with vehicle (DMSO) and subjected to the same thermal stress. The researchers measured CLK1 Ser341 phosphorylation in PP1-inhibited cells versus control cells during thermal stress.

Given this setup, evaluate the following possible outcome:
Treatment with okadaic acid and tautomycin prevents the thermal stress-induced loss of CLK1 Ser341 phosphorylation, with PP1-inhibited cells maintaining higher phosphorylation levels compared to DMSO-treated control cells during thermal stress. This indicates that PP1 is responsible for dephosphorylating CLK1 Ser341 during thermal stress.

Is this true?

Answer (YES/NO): NO